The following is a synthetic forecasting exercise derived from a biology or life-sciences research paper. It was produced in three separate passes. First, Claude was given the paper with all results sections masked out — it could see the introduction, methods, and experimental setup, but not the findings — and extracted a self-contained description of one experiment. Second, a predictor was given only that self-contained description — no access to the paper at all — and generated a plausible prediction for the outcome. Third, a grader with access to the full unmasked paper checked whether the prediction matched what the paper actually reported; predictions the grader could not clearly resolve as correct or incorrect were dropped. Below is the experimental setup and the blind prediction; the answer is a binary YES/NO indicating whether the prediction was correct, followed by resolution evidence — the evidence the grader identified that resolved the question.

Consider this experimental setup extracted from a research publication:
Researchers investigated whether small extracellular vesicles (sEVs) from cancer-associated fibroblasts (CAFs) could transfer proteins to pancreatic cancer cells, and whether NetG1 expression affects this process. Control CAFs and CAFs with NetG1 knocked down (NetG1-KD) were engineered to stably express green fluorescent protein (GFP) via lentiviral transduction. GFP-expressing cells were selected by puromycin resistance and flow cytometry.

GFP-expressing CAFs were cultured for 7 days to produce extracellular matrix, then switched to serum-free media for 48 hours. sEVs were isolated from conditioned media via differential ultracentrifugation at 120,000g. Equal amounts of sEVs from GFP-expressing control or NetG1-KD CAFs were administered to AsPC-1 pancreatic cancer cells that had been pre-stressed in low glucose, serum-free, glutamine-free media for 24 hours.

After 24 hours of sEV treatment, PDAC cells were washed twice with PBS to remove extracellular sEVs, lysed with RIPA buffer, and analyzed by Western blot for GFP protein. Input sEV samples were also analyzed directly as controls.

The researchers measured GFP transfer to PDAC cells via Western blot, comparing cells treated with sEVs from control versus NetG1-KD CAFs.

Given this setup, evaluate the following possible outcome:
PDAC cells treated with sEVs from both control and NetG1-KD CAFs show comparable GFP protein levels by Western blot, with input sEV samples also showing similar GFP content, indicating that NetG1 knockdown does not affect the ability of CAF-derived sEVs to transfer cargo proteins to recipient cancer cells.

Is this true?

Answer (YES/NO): YES